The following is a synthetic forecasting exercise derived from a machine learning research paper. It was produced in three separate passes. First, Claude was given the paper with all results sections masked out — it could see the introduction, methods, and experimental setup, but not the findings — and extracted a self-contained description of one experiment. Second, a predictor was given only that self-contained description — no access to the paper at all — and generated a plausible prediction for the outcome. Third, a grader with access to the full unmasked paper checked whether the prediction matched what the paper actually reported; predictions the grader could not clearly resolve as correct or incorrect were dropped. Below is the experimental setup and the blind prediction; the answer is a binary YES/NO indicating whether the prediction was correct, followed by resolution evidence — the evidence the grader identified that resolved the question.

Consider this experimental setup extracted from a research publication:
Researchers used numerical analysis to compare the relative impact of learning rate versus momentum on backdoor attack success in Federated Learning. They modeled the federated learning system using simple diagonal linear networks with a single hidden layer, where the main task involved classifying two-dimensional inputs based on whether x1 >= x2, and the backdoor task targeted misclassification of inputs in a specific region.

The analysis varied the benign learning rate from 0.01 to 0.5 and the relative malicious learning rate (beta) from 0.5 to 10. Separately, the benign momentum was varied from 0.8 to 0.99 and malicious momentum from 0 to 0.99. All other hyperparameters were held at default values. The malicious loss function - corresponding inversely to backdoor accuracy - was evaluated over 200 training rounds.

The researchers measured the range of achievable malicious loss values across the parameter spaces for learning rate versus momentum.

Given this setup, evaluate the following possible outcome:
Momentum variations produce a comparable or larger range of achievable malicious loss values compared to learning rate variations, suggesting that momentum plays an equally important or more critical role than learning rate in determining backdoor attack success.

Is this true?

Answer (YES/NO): NO